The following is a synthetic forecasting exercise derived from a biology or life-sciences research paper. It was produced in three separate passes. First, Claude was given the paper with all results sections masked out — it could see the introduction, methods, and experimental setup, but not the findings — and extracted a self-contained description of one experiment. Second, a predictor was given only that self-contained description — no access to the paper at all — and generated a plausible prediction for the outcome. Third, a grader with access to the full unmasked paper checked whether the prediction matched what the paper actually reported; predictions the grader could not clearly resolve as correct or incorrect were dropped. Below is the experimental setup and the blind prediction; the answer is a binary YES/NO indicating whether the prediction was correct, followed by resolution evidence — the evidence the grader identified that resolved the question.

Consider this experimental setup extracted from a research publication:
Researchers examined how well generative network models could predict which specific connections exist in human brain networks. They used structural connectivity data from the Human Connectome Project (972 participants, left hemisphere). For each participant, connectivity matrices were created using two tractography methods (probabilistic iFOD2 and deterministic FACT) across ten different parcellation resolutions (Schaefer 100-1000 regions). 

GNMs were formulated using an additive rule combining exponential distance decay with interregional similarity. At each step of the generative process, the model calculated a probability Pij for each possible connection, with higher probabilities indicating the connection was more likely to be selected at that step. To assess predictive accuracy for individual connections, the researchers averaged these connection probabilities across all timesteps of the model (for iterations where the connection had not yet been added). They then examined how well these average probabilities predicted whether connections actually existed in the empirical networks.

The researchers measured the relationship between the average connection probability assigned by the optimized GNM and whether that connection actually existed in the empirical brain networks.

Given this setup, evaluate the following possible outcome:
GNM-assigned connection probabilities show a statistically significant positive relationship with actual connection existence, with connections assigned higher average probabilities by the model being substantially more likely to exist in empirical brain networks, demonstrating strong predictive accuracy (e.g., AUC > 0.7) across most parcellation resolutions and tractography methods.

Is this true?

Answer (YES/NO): NO